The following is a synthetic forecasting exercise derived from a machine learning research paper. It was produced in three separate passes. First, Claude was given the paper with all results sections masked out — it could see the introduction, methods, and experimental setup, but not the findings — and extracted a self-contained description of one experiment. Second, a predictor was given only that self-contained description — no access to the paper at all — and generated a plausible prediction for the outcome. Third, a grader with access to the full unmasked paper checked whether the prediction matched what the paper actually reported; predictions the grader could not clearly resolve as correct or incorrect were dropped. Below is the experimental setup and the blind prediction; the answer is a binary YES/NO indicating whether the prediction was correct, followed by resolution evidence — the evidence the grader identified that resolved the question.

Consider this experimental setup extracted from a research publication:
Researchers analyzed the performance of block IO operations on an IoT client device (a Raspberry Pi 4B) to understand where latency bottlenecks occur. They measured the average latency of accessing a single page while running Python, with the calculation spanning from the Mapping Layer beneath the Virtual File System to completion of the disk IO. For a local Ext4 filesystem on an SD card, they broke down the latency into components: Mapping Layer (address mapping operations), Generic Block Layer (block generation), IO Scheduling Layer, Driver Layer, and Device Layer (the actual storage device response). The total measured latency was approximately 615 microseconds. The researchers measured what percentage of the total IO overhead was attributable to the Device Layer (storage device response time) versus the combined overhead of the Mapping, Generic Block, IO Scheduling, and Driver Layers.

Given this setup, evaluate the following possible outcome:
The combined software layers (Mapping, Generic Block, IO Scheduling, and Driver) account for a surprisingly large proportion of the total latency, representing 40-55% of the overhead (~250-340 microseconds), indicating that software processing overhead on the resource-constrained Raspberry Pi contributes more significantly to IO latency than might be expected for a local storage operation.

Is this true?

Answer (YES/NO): NO